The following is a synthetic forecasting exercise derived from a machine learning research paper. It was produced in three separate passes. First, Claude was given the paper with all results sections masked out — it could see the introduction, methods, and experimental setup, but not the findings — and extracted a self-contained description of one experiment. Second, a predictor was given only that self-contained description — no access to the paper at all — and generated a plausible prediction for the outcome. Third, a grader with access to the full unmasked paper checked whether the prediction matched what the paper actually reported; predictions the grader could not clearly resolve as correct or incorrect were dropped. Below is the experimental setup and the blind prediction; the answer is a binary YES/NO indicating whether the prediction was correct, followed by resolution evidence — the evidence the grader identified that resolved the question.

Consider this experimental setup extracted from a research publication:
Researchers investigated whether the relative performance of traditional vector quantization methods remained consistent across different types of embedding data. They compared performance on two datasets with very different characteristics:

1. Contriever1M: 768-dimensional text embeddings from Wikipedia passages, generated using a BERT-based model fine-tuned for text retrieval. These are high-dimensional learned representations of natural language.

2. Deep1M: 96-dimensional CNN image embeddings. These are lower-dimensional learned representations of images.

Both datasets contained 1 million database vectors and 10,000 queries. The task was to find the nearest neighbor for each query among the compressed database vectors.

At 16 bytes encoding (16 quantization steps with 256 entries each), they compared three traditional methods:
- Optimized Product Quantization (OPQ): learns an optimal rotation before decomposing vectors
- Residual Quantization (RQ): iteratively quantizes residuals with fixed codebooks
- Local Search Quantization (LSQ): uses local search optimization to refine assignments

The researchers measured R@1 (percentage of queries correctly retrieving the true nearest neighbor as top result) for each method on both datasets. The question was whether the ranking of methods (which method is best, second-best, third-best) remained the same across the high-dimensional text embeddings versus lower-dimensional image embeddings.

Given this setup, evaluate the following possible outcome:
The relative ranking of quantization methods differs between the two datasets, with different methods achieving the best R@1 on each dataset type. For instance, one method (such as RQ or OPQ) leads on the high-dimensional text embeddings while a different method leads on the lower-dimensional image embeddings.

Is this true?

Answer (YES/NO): YES